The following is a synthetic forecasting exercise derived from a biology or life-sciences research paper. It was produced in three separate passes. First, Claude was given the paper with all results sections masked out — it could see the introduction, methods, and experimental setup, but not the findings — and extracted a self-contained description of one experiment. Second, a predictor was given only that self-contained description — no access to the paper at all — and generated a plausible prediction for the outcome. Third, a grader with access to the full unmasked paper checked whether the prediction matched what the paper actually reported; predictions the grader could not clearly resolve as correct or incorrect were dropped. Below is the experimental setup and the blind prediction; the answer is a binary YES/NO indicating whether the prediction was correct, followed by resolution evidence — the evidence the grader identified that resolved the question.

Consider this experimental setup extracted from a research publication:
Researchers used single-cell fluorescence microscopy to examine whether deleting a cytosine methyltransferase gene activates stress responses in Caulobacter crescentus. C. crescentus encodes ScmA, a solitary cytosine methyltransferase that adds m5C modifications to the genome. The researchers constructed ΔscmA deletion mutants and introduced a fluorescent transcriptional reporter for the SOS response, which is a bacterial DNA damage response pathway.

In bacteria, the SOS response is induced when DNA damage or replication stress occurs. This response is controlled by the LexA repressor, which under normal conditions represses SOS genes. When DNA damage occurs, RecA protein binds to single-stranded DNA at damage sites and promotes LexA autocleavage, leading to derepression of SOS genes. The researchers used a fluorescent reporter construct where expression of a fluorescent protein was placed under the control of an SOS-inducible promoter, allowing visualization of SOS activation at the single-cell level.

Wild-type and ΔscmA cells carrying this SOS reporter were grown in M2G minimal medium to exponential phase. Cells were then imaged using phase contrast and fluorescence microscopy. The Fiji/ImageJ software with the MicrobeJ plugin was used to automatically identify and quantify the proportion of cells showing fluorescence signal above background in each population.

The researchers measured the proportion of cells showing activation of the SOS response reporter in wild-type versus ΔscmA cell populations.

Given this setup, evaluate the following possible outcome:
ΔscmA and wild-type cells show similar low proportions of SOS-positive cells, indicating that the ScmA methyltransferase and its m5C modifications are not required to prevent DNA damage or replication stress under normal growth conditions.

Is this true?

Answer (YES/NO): NO